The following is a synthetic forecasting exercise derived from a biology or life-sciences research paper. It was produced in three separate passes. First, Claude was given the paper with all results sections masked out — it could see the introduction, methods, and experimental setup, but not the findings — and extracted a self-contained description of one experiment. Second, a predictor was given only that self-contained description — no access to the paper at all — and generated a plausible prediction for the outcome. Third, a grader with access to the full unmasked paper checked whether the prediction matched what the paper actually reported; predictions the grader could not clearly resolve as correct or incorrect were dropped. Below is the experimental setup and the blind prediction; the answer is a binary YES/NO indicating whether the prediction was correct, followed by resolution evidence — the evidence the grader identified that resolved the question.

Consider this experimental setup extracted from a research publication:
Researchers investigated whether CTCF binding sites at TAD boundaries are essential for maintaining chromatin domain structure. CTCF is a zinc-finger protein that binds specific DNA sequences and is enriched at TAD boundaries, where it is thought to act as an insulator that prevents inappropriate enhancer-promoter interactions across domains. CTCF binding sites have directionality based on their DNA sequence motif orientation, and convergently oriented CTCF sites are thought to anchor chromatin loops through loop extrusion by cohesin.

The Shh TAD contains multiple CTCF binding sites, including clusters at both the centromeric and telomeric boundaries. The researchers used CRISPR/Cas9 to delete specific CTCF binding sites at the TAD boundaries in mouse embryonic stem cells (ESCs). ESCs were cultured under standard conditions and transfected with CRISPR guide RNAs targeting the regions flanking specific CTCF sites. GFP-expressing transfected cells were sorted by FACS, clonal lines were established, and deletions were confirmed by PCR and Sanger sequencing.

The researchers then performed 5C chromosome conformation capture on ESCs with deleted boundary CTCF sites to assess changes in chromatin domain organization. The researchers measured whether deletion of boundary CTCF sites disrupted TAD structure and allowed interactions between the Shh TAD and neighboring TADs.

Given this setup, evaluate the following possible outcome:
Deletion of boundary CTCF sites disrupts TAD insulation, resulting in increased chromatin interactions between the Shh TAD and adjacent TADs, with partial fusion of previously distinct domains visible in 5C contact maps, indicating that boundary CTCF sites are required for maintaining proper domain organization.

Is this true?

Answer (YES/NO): NO